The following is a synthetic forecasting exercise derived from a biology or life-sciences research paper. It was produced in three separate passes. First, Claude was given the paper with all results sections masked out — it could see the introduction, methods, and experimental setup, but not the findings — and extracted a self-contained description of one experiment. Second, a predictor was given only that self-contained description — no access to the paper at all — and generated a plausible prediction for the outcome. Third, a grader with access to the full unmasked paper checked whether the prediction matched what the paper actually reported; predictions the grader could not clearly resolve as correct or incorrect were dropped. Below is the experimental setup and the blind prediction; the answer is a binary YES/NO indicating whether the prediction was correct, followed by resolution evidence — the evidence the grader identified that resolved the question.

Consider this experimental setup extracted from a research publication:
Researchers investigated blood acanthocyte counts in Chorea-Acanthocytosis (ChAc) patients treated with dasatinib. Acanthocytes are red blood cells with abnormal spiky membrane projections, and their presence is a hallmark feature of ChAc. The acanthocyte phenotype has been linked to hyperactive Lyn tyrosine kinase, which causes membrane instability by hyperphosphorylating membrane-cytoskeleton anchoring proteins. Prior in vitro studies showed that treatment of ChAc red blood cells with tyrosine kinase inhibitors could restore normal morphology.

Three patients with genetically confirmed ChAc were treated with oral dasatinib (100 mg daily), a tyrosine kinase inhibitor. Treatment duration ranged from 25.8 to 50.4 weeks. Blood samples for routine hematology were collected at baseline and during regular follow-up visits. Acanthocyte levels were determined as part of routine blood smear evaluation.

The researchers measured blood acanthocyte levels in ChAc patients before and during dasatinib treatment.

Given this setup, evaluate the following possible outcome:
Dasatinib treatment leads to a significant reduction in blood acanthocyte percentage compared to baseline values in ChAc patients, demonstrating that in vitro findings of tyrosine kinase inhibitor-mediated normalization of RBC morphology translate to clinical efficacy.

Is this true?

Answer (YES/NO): NO